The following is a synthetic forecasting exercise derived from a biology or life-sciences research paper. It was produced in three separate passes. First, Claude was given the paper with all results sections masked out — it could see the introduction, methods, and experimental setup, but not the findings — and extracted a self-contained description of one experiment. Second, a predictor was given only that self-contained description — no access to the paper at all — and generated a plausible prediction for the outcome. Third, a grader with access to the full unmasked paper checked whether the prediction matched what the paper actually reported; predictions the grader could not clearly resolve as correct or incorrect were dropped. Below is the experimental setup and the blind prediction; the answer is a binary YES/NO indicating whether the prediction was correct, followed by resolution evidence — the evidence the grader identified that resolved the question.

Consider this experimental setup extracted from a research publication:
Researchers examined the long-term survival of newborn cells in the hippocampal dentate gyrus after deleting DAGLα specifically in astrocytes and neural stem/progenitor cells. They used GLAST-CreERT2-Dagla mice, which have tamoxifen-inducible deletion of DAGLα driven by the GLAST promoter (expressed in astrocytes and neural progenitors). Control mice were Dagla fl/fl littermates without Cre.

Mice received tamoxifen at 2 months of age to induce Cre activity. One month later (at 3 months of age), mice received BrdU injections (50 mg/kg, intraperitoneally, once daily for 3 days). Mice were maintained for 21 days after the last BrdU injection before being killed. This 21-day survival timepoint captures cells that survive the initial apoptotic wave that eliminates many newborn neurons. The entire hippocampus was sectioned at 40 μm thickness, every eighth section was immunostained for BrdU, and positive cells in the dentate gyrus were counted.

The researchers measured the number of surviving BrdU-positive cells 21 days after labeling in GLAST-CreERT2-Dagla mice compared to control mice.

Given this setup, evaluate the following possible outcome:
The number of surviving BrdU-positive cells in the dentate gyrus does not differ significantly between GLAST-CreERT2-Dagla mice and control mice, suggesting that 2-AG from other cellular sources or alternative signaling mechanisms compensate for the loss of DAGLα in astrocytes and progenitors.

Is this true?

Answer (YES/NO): NO